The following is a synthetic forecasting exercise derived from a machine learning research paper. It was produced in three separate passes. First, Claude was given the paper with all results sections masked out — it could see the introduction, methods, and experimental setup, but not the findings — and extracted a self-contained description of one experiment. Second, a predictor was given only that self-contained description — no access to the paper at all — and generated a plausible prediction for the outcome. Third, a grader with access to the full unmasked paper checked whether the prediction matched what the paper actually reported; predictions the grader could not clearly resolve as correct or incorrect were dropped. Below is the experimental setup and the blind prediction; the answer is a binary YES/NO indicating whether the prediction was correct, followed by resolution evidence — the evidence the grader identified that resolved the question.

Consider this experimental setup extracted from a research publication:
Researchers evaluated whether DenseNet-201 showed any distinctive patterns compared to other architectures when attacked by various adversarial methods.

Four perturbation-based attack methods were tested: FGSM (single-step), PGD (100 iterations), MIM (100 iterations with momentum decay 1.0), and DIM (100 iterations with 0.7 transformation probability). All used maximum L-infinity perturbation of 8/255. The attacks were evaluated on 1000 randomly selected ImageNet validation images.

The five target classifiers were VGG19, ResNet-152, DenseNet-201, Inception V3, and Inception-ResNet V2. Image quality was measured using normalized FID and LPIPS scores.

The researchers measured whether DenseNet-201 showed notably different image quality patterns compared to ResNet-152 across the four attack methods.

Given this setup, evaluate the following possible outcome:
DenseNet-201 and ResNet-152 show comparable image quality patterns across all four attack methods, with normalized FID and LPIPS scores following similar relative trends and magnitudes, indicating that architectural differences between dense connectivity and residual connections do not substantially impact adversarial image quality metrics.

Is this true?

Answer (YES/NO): YES